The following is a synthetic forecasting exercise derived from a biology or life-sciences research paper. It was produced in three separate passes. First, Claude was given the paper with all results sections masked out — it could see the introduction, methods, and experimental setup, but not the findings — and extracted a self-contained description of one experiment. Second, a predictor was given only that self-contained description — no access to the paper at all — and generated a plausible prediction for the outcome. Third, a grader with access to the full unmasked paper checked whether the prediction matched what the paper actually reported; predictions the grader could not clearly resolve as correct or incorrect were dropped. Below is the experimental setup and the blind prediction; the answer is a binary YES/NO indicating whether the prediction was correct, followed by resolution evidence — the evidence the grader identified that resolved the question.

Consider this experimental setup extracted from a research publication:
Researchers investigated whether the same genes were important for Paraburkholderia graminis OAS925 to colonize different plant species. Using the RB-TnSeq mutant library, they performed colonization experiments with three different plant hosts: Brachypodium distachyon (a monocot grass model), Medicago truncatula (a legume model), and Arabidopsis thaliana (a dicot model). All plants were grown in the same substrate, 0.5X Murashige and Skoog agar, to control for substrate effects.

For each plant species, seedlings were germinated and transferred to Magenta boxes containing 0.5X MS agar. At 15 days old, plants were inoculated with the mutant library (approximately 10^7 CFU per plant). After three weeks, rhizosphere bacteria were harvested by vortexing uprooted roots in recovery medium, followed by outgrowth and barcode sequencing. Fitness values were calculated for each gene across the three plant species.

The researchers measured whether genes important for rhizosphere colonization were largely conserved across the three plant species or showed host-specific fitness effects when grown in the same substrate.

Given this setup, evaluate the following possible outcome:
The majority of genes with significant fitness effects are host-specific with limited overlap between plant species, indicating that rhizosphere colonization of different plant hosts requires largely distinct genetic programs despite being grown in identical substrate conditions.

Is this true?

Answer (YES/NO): NO